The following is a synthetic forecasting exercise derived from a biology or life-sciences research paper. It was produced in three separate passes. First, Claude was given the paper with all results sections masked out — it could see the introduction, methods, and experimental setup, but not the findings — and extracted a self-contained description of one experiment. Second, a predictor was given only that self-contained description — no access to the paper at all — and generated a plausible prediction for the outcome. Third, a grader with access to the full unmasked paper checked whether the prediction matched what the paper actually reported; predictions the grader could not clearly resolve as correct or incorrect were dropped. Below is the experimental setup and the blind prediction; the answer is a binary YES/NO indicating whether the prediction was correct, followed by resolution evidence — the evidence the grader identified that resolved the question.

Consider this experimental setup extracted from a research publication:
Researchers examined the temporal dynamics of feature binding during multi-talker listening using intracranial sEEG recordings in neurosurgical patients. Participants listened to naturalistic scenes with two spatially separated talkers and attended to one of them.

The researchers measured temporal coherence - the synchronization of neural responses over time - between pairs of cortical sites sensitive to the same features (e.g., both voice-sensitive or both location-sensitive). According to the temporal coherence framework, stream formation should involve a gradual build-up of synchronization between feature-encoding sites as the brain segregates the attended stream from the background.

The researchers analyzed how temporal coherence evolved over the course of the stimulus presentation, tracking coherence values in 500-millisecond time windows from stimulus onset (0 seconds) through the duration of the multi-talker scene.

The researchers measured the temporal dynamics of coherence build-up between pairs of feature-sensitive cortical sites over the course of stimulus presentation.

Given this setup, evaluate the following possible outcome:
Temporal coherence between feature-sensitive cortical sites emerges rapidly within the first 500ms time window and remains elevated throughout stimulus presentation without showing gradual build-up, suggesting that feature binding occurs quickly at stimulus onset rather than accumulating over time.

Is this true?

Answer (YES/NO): NO